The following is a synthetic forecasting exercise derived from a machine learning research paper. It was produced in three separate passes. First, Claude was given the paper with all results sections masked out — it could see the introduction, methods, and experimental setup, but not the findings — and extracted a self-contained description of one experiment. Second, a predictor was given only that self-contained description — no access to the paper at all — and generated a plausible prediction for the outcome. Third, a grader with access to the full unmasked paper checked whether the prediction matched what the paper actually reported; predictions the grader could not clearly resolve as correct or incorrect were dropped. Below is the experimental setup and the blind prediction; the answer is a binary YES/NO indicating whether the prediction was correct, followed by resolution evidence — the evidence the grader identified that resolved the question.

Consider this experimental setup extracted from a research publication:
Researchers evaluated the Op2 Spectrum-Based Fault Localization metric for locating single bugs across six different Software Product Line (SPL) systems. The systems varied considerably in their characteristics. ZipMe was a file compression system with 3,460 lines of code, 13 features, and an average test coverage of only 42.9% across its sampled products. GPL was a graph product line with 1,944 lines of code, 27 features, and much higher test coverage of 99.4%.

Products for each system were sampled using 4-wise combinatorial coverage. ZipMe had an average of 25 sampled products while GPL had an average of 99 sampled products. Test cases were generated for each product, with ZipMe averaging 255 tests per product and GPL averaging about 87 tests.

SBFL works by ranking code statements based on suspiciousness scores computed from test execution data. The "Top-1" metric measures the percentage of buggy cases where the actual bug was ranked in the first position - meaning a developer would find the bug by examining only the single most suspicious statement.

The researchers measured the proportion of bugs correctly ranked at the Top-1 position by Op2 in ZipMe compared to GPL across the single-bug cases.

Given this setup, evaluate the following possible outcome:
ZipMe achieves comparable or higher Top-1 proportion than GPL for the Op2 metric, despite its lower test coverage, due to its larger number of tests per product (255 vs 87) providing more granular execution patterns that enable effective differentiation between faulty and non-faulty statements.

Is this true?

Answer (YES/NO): NO